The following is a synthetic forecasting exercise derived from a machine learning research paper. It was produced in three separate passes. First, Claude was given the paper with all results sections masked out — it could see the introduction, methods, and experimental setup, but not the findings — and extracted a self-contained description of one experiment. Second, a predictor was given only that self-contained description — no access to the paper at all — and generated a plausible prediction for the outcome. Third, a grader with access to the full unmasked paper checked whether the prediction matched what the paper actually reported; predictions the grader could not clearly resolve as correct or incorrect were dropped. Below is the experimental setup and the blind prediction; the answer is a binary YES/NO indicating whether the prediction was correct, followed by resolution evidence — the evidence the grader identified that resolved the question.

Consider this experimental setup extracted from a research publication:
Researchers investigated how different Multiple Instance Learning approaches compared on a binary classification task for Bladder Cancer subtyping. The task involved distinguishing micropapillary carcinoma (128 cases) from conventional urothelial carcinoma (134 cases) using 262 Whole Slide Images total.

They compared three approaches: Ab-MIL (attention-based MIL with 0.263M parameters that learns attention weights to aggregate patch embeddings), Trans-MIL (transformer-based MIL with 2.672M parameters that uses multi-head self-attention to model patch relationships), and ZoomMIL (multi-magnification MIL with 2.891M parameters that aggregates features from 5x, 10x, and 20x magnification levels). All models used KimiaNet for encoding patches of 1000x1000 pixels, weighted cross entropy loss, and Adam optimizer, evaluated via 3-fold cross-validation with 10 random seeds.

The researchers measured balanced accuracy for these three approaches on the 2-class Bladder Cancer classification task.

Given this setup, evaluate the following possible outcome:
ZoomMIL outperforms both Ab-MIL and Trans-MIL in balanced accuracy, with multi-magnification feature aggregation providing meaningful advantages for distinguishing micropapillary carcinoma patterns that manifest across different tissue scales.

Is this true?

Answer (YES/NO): YES